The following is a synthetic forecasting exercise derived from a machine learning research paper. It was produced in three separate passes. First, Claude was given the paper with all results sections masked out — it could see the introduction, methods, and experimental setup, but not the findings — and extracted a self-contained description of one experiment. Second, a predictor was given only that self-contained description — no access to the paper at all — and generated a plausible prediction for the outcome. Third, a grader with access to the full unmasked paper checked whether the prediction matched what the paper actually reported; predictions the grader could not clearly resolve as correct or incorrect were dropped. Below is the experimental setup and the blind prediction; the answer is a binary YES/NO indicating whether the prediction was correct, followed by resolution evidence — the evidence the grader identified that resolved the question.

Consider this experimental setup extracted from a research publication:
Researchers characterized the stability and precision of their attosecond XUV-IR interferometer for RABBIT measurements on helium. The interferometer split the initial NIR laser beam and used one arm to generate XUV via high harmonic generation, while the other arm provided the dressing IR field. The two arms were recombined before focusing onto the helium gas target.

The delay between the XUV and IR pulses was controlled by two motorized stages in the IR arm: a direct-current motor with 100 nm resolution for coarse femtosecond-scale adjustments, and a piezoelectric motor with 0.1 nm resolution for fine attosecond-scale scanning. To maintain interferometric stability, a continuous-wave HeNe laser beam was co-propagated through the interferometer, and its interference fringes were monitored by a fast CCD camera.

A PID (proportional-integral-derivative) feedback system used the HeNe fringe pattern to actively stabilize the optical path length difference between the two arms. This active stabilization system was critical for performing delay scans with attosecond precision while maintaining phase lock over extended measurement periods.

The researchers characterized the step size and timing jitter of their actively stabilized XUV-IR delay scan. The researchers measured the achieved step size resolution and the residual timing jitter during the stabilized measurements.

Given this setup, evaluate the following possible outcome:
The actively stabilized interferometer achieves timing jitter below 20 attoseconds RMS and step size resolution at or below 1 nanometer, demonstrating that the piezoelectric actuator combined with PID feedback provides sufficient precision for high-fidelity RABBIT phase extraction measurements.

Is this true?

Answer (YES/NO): NO